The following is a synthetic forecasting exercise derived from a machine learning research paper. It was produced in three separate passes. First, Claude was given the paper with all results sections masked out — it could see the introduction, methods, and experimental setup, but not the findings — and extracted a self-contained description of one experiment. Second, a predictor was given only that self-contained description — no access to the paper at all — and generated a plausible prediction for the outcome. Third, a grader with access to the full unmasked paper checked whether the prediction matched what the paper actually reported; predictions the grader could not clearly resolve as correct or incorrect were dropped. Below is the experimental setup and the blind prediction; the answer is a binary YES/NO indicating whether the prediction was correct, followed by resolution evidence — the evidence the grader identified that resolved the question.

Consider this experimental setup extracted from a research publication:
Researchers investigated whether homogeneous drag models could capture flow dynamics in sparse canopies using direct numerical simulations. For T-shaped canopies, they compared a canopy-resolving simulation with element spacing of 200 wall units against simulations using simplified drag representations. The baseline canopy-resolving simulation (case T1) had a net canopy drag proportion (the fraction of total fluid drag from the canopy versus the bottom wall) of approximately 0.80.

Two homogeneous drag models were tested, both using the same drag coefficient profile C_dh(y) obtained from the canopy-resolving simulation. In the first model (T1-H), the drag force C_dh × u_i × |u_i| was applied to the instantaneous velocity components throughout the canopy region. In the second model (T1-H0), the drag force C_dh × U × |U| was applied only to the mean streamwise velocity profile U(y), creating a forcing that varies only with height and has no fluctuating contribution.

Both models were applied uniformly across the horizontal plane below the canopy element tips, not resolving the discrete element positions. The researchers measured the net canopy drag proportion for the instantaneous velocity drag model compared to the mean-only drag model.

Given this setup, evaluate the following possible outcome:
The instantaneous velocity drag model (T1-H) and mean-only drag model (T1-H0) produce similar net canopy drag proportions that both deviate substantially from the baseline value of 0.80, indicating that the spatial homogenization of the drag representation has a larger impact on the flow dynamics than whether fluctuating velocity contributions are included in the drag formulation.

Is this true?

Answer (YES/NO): NO